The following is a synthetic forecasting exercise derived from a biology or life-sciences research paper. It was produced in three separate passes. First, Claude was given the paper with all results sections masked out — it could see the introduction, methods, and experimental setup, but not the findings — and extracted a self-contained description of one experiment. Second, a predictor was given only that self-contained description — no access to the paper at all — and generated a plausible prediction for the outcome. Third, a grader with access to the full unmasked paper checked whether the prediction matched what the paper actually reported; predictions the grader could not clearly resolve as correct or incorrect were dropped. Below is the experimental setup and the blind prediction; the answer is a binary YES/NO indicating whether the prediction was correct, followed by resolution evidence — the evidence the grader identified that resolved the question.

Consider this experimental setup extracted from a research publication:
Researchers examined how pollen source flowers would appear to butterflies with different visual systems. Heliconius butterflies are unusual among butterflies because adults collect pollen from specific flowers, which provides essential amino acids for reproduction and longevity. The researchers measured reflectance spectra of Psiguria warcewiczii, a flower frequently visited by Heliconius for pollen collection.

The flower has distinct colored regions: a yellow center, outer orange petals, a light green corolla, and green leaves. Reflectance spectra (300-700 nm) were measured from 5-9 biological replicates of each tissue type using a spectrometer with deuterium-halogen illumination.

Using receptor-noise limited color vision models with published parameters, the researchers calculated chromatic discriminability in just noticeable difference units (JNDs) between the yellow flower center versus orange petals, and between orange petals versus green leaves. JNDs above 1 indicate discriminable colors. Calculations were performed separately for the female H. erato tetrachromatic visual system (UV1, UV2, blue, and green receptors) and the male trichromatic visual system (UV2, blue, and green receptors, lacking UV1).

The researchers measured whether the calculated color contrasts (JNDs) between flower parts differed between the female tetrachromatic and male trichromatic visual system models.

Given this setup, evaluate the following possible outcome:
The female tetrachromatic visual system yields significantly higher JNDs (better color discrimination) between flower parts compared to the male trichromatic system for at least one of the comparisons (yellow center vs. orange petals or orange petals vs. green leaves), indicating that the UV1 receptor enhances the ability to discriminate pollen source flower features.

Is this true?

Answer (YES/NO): NO